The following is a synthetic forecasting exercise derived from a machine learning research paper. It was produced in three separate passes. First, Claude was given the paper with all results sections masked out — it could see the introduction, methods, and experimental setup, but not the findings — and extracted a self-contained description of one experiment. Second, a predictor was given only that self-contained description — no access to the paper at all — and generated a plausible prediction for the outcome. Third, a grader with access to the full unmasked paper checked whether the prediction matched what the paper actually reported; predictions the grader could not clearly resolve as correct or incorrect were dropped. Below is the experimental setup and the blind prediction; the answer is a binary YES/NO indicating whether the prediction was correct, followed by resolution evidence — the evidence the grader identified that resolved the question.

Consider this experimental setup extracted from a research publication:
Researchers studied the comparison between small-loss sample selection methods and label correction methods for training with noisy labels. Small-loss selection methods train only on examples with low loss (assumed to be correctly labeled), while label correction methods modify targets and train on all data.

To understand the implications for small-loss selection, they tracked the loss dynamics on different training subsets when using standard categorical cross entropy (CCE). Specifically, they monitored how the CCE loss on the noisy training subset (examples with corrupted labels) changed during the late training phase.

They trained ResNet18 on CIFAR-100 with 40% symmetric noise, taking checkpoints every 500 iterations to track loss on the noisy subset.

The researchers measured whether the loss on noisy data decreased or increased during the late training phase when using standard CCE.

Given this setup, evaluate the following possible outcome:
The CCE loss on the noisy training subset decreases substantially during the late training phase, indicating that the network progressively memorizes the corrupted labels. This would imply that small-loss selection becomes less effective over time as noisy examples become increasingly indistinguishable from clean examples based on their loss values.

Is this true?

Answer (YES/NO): YES